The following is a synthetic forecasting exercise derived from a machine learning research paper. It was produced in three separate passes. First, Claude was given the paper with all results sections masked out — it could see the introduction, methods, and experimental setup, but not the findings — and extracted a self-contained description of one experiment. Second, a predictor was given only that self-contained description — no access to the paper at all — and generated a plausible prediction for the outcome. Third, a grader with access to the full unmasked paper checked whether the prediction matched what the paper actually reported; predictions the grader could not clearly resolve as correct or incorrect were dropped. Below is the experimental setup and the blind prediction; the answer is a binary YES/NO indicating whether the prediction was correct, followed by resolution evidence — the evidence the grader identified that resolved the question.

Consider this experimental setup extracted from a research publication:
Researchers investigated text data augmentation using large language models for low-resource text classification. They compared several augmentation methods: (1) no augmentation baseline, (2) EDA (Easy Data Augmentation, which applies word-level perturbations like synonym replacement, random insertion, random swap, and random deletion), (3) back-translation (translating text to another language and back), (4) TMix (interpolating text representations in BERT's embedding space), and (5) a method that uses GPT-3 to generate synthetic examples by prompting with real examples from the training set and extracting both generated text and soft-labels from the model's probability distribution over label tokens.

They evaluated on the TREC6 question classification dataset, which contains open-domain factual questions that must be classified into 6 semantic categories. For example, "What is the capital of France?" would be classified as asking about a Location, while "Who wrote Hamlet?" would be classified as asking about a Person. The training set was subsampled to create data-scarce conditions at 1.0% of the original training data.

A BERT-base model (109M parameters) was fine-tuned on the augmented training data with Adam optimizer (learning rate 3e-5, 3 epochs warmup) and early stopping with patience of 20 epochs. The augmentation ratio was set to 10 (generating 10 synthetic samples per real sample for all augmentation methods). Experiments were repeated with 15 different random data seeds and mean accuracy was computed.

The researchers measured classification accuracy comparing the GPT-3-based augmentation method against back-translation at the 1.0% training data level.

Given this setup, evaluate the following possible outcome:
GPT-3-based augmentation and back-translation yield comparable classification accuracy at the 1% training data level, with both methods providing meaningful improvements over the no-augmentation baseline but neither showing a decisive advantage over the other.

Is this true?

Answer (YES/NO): NO